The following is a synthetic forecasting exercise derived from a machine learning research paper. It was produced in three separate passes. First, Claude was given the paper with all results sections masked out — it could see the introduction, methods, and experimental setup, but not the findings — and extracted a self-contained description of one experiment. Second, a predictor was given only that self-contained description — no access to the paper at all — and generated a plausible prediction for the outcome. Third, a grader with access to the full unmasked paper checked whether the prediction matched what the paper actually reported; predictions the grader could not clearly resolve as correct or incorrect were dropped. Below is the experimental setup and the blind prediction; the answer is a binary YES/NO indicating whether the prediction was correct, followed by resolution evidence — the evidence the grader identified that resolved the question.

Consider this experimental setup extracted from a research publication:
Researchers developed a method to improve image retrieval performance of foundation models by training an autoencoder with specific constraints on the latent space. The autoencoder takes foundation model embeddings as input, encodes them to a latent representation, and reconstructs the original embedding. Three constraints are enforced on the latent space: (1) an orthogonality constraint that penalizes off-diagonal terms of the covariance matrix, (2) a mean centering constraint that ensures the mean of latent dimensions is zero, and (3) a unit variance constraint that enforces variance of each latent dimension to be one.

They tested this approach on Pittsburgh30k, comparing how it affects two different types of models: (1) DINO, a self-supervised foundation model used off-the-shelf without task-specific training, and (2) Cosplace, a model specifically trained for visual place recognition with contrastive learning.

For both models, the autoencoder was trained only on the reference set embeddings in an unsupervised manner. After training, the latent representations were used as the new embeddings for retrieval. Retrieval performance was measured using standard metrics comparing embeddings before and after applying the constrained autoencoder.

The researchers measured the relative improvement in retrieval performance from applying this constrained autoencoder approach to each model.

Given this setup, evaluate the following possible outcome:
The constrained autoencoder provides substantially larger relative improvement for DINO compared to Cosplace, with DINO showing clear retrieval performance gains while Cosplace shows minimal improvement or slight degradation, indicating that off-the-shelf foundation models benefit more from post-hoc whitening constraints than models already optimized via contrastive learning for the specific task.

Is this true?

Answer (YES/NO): YES